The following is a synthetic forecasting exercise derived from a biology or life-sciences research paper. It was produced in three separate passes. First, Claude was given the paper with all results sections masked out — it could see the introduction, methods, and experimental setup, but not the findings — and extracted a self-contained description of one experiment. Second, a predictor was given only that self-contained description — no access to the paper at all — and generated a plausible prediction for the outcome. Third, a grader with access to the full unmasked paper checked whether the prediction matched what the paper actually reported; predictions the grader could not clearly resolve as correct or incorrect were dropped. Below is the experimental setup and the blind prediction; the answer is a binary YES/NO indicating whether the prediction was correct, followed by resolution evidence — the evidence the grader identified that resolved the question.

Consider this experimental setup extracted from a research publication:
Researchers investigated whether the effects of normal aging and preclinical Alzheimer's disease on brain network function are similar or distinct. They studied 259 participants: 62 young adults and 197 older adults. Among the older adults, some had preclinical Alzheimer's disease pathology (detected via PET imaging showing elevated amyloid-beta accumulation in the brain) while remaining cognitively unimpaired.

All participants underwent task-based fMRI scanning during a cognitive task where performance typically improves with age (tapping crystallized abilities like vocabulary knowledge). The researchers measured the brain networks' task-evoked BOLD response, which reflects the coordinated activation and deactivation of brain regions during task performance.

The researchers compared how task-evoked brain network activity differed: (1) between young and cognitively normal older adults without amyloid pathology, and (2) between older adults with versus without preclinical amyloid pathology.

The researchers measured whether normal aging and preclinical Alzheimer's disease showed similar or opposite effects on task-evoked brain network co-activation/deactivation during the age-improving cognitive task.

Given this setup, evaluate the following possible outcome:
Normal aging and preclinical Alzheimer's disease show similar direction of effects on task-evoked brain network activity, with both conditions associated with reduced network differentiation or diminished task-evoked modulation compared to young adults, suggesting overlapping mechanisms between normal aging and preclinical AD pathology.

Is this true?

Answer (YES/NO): YES